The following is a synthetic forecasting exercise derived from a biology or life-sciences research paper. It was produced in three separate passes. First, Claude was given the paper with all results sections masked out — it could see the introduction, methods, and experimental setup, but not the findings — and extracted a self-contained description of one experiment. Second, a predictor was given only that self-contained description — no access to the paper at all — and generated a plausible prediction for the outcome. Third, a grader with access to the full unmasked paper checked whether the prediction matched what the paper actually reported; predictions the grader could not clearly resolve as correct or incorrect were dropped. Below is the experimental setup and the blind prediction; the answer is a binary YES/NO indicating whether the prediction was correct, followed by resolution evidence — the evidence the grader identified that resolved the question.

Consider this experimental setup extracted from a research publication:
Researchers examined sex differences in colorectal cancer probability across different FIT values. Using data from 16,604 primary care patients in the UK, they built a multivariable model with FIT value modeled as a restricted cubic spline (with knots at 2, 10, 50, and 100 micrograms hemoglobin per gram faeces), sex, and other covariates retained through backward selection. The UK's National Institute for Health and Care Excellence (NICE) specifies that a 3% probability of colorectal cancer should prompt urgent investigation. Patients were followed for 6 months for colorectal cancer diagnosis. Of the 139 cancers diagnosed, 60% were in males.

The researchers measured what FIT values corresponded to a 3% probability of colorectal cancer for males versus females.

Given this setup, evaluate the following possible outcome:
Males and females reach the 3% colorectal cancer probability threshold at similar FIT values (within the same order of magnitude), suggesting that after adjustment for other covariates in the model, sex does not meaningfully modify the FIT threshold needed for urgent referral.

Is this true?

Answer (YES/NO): NO